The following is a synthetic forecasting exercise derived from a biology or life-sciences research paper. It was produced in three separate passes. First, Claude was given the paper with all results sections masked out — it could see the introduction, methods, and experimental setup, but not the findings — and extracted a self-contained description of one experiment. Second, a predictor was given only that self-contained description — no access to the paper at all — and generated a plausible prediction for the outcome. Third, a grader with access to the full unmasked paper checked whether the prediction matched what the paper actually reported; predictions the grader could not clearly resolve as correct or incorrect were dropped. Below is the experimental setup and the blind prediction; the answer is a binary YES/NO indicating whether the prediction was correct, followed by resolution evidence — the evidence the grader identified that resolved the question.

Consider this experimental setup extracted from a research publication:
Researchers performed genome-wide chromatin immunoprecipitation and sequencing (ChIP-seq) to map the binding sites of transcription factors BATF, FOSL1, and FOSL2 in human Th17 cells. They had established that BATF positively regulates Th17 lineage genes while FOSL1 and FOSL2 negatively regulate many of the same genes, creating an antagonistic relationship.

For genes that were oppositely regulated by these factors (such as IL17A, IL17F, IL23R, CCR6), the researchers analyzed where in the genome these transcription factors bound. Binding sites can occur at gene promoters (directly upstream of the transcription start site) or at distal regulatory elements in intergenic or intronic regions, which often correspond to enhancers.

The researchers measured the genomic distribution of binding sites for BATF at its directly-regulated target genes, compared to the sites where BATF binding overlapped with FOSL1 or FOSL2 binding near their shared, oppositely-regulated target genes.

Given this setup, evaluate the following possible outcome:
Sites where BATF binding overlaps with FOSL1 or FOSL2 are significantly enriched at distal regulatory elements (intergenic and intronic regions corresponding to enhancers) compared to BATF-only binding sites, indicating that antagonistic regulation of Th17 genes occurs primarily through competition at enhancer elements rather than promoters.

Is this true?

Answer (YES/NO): YES